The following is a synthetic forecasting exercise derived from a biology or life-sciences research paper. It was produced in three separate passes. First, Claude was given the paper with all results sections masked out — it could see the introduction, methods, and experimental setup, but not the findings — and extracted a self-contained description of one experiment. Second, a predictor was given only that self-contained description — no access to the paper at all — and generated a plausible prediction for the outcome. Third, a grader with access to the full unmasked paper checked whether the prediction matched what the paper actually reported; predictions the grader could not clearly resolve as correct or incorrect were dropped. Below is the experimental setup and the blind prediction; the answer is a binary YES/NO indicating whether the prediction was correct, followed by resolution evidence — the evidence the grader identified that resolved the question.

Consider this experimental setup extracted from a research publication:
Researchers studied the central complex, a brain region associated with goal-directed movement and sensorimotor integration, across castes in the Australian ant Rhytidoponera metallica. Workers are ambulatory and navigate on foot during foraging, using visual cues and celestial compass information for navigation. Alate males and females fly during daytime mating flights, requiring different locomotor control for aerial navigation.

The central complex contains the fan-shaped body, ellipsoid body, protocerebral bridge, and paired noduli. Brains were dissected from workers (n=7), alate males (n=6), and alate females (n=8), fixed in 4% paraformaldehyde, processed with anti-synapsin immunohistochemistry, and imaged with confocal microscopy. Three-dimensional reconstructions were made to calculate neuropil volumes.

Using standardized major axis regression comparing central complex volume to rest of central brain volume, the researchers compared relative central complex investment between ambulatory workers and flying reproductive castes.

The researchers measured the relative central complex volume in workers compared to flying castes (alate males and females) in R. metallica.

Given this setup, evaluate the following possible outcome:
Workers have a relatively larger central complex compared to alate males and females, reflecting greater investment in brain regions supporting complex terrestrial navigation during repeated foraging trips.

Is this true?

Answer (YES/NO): NO